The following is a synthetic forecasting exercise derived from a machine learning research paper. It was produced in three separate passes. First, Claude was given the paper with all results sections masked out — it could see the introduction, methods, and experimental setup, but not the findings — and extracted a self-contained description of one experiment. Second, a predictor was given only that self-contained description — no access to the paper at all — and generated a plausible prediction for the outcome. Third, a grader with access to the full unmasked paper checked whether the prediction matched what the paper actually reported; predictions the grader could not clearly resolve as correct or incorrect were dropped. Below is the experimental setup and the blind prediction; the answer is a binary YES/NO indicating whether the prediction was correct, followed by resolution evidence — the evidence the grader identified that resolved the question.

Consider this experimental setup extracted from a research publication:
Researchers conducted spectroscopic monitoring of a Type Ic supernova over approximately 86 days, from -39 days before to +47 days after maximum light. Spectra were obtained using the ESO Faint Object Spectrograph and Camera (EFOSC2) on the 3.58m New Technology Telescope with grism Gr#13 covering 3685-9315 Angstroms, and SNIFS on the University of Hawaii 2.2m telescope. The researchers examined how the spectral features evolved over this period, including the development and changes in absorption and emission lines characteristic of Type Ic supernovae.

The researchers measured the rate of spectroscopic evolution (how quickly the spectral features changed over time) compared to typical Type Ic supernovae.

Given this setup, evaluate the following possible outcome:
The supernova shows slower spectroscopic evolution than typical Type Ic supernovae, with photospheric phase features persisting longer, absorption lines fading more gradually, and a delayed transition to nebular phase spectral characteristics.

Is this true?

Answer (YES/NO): YES